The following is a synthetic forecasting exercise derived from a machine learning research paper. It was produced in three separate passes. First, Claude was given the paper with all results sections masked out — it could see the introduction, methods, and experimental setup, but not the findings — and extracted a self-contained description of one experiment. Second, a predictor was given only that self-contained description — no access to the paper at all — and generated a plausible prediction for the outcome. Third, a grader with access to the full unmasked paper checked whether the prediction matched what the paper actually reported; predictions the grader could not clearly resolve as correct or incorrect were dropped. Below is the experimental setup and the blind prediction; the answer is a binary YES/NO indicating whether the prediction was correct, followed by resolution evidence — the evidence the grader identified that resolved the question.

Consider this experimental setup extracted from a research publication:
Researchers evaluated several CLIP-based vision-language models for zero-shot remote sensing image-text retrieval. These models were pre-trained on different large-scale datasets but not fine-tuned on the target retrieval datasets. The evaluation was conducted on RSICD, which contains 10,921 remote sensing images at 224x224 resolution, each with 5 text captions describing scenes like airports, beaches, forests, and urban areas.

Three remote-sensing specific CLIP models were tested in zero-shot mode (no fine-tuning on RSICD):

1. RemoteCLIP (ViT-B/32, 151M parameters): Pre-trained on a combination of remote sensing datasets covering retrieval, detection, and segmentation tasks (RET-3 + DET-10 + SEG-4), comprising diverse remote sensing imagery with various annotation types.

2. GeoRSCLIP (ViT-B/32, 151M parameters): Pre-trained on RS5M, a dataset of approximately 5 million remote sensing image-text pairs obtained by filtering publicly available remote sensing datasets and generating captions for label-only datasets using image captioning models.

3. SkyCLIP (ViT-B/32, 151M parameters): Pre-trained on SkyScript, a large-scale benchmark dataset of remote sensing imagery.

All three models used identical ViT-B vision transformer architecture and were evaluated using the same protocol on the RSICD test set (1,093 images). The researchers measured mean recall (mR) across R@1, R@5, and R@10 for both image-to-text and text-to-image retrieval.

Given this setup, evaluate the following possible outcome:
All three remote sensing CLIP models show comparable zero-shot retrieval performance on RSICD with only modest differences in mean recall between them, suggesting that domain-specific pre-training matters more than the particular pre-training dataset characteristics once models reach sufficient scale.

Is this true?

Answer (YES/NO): NO